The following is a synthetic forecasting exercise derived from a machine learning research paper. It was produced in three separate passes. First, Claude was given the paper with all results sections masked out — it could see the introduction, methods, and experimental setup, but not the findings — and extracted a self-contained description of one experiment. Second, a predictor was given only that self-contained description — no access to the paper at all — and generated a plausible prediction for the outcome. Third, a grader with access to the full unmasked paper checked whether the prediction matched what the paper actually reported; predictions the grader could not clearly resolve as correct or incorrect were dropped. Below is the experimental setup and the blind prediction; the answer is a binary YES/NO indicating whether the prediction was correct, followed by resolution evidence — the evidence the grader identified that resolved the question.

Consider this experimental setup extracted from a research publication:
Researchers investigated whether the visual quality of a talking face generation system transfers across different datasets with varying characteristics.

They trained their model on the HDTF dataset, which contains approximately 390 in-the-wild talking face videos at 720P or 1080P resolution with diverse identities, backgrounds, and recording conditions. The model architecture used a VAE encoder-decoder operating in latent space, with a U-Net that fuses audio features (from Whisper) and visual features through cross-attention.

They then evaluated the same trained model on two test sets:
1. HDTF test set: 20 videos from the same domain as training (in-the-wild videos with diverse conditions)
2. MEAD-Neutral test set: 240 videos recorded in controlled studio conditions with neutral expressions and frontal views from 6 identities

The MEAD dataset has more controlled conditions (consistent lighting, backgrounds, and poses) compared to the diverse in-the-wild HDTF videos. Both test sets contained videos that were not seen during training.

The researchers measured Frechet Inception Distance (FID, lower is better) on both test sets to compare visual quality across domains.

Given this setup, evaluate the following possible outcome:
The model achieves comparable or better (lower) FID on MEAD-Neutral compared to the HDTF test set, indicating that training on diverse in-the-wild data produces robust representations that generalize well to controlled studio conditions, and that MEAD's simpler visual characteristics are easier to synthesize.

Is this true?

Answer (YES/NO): NO